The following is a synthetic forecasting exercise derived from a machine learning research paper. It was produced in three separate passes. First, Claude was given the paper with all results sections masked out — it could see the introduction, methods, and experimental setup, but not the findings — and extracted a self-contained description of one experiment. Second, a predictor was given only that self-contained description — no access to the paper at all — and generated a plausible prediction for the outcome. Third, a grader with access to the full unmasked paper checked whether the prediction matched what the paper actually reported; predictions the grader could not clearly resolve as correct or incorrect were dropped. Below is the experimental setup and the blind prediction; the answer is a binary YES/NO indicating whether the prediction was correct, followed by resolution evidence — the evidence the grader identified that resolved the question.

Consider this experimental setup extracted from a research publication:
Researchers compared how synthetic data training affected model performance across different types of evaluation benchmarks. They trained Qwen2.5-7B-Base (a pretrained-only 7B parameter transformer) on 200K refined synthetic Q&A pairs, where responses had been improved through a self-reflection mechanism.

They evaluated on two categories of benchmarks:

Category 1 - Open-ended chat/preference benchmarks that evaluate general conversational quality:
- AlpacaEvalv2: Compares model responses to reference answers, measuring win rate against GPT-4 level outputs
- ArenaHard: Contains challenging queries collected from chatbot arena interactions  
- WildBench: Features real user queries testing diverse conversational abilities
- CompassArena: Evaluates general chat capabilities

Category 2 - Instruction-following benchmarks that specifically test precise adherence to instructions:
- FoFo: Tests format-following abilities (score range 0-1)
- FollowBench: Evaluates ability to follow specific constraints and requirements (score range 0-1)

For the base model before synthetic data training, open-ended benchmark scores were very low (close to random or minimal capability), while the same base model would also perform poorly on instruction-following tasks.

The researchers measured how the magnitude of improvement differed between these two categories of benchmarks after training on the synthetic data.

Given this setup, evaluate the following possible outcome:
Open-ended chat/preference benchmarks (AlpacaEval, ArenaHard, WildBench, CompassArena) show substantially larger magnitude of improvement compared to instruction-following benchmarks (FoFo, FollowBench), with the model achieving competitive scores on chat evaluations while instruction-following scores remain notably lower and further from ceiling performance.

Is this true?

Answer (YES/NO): NO